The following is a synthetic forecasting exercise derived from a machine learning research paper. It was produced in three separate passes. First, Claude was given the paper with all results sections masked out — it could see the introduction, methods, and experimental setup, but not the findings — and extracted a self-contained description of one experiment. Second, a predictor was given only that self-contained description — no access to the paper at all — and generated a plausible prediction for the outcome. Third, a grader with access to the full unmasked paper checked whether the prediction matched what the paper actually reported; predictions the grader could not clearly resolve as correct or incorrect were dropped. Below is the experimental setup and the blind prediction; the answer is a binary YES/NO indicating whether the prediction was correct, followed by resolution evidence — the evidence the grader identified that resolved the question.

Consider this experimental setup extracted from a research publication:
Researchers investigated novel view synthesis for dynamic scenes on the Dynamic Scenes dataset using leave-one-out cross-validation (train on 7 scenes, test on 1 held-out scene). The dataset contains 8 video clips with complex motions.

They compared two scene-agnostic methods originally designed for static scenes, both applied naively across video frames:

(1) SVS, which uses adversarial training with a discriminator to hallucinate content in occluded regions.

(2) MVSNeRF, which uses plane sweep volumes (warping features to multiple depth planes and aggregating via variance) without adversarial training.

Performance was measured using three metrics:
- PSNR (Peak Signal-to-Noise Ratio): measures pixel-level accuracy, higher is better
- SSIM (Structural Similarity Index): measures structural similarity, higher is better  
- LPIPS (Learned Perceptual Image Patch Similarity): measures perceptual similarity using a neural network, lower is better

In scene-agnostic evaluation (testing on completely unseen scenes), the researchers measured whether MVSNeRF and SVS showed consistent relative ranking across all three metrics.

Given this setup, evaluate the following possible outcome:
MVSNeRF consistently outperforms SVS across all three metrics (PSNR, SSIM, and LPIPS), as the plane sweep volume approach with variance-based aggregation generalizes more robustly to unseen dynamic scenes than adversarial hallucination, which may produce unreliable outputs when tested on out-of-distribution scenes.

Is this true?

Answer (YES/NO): YES